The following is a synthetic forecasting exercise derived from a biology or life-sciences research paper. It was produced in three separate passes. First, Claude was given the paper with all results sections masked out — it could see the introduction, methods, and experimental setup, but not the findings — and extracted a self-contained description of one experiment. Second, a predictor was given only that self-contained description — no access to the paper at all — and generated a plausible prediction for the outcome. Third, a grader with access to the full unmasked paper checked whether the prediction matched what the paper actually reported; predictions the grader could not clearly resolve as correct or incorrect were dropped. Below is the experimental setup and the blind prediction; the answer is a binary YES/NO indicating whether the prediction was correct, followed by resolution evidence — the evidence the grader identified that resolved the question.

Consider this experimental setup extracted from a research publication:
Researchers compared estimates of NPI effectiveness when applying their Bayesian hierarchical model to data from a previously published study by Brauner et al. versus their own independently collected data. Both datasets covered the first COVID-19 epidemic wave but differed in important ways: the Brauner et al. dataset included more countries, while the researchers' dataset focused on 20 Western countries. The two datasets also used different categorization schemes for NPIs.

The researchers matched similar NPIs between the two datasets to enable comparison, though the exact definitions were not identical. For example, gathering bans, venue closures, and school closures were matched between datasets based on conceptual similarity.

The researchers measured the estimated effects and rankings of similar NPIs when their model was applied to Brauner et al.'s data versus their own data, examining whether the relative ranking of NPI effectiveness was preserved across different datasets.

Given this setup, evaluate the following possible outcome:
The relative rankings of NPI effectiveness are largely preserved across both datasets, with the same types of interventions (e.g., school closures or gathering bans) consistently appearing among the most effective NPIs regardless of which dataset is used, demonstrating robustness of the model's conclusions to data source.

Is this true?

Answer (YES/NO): NO